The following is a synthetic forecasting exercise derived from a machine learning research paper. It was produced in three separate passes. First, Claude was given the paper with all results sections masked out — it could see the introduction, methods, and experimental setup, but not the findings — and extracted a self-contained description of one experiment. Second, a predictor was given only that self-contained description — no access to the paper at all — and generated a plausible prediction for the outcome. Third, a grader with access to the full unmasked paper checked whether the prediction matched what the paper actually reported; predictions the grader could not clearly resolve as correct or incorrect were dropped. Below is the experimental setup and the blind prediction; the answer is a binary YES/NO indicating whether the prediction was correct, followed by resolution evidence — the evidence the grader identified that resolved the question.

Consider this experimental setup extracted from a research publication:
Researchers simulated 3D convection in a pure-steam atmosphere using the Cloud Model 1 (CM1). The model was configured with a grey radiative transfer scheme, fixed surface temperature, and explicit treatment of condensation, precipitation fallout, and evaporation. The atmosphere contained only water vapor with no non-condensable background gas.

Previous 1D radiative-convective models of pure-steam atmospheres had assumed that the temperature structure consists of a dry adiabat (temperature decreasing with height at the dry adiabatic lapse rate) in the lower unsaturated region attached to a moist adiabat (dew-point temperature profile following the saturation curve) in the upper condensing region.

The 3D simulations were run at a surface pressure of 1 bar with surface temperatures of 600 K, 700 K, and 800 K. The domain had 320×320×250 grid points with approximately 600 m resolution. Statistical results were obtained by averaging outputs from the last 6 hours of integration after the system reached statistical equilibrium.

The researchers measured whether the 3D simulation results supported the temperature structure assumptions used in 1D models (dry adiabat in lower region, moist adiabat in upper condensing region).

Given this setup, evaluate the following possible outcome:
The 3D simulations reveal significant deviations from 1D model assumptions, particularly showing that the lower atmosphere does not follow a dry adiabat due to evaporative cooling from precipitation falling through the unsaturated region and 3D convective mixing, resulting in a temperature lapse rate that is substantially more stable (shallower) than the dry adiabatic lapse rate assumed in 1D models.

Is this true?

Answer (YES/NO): NO